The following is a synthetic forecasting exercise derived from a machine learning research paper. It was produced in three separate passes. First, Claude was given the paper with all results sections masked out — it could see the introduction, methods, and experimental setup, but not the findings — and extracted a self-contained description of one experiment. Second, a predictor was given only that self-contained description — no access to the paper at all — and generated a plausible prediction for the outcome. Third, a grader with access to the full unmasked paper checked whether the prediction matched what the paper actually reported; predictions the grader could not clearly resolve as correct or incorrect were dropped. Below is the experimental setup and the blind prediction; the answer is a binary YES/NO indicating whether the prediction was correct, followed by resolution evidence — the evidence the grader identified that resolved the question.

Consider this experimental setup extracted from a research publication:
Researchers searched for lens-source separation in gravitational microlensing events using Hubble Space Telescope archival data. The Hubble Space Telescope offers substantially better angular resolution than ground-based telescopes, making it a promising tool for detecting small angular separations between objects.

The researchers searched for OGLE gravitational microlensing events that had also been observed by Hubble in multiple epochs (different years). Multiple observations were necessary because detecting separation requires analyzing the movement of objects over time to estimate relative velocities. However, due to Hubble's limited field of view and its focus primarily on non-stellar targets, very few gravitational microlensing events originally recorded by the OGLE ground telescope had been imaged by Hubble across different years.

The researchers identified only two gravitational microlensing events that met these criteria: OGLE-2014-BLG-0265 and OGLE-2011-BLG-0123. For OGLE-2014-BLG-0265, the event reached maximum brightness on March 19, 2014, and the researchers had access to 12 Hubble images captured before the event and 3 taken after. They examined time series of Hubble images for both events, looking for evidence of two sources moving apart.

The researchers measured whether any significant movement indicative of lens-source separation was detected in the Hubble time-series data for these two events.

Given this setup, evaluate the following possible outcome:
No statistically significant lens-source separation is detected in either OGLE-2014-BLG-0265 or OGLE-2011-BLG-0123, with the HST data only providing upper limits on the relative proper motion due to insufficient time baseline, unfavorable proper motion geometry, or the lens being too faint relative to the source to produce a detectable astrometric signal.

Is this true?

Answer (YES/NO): NO